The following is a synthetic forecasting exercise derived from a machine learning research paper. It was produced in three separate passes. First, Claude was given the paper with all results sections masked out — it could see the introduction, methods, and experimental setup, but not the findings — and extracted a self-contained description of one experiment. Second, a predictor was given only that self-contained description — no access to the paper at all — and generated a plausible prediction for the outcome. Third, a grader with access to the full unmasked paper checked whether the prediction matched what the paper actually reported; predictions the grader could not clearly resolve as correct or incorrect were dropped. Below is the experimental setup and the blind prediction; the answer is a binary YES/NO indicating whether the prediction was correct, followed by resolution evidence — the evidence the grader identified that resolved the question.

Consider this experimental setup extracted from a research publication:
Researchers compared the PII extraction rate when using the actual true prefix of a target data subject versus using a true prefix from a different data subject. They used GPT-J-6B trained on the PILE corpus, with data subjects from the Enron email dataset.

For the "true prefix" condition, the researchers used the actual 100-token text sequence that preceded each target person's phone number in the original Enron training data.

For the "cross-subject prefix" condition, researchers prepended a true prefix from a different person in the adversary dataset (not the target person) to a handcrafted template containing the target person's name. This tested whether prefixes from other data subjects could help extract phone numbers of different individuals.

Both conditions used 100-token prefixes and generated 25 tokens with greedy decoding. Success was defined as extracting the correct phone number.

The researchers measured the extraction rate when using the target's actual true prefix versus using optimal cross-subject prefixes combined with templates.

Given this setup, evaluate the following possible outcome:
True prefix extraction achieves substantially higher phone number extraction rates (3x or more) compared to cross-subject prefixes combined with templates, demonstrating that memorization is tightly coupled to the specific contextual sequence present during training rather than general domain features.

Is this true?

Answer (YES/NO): YES